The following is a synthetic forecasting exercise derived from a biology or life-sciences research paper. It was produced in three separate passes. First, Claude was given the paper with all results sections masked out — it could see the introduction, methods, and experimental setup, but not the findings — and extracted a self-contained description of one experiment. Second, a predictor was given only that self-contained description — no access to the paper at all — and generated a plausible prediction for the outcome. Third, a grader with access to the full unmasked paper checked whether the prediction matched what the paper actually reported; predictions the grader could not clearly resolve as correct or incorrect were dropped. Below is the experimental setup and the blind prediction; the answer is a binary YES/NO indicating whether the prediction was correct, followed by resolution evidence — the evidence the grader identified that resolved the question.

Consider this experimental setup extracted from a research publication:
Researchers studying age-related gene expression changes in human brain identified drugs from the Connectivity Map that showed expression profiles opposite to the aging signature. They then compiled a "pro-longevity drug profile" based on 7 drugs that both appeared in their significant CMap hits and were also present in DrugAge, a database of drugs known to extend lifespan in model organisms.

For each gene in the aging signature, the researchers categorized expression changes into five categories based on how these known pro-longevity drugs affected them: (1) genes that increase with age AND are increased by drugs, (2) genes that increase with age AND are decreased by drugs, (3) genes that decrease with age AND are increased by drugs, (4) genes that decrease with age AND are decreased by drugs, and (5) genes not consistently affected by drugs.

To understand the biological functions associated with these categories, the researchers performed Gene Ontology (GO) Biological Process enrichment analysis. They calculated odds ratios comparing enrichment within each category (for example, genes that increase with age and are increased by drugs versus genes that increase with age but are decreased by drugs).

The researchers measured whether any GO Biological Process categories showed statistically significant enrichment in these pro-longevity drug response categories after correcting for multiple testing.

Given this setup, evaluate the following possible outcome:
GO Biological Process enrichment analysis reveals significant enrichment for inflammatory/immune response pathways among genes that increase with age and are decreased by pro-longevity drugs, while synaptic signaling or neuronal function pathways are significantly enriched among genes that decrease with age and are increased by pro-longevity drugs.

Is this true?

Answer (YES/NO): NO